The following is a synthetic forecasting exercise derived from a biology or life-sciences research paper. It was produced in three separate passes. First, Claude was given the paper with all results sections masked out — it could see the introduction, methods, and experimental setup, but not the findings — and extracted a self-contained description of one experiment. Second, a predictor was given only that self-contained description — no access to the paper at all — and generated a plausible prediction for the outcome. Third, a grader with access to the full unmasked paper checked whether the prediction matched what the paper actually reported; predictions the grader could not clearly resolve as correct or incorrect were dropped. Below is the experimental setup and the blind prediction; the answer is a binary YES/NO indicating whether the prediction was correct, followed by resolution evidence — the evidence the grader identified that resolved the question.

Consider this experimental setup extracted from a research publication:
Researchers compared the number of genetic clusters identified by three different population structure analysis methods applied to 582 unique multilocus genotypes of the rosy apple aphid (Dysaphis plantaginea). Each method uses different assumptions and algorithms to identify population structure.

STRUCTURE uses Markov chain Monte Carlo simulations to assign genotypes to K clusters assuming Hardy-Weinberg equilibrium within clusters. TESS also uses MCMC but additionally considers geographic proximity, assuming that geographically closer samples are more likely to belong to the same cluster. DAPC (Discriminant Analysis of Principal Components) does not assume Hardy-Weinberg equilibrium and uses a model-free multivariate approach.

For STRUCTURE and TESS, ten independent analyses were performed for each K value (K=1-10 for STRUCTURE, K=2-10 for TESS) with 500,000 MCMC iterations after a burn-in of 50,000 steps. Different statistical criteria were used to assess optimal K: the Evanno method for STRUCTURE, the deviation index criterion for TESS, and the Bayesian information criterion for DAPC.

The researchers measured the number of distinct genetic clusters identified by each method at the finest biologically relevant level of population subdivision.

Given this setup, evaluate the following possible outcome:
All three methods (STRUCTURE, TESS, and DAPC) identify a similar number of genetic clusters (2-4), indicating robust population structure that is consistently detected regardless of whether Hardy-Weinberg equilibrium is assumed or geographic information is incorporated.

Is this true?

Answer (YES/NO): NO